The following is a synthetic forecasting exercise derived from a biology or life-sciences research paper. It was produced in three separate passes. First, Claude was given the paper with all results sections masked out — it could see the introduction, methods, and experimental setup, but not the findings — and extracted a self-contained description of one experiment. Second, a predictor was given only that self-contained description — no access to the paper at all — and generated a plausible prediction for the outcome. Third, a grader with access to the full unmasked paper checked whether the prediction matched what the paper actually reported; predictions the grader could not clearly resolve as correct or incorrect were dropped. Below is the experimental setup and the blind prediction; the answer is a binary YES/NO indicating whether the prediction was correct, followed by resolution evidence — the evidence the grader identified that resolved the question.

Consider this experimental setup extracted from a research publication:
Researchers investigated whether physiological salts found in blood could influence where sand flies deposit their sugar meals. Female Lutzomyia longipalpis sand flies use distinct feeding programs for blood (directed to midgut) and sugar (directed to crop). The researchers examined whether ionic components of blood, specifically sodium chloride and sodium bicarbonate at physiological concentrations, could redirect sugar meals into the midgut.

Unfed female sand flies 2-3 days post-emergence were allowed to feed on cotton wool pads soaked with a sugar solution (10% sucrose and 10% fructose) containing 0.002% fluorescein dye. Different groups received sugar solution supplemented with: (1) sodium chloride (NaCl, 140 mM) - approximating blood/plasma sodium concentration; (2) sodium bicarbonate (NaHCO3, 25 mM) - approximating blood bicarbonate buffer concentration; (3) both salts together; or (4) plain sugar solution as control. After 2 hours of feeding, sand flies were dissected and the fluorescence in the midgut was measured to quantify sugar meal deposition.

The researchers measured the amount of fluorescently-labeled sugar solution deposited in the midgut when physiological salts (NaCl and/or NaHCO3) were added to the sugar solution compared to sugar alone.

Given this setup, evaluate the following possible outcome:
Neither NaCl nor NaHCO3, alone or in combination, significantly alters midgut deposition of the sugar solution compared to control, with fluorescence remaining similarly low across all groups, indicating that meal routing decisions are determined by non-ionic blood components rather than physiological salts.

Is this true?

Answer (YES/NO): YES